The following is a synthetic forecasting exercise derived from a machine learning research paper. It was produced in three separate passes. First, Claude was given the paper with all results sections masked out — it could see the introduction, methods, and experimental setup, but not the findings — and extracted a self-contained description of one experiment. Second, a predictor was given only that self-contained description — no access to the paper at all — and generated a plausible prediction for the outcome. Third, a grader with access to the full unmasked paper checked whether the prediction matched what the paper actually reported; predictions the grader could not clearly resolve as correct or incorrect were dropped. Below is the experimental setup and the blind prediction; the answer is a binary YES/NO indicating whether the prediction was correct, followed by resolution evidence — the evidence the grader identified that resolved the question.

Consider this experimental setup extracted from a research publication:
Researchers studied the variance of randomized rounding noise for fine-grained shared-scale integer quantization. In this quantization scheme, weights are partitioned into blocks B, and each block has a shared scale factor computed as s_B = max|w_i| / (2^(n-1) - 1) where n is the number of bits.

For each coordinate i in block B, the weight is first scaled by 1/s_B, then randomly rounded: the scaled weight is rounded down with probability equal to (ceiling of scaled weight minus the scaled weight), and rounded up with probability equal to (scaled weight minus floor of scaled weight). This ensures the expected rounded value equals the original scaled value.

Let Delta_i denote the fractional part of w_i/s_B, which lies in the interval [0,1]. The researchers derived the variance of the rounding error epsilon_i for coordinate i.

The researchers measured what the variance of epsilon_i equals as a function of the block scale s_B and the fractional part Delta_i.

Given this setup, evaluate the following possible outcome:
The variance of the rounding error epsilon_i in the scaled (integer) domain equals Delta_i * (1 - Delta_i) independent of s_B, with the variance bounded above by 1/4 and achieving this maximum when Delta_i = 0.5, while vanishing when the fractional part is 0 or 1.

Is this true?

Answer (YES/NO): NO